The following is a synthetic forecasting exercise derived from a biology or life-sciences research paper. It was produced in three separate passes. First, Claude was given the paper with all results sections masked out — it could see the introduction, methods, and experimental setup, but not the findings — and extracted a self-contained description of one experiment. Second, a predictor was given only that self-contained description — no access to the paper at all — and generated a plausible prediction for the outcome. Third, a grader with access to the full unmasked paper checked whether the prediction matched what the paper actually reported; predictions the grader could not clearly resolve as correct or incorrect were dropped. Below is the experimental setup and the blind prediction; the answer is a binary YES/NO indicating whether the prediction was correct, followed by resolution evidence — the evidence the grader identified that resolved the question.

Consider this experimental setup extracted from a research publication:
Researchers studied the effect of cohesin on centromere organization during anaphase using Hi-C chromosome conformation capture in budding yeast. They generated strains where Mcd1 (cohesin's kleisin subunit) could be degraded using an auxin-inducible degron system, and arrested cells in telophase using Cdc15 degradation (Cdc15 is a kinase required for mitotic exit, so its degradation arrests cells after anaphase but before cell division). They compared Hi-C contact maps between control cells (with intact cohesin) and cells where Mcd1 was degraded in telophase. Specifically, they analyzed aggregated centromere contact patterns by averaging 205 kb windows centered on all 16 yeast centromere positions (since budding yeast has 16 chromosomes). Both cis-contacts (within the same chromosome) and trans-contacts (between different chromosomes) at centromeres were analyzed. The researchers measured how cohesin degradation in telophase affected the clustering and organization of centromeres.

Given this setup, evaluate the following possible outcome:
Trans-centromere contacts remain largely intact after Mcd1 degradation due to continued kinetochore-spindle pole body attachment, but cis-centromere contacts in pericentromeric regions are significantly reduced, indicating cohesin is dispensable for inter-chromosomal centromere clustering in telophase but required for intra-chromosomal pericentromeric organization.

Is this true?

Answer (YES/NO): NO